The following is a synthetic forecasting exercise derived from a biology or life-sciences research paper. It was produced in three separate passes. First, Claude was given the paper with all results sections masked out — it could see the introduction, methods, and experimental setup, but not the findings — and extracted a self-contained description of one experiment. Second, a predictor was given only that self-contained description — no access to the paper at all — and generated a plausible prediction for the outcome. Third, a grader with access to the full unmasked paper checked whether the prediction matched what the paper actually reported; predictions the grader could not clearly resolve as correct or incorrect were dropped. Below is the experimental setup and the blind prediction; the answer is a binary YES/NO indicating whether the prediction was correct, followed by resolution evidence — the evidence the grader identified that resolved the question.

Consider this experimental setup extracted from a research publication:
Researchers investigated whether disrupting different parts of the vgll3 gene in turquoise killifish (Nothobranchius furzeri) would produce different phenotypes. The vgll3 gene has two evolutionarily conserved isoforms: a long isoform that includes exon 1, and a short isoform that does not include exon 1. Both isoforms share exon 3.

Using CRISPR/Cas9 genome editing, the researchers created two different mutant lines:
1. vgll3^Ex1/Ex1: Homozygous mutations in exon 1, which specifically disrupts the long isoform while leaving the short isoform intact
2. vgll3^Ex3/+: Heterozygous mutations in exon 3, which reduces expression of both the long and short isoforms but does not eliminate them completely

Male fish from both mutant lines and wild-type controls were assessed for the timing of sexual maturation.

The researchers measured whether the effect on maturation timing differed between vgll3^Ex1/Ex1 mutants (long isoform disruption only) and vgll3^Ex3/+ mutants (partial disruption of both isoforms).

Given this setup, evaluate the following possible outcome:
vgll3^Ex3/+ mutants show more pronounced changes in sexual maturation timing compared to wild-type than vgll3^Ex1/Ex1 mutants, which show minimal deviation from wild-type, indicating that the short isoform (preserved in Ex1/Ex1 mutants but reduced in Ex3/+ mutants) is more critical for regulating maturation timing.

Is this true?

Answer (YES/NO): NO